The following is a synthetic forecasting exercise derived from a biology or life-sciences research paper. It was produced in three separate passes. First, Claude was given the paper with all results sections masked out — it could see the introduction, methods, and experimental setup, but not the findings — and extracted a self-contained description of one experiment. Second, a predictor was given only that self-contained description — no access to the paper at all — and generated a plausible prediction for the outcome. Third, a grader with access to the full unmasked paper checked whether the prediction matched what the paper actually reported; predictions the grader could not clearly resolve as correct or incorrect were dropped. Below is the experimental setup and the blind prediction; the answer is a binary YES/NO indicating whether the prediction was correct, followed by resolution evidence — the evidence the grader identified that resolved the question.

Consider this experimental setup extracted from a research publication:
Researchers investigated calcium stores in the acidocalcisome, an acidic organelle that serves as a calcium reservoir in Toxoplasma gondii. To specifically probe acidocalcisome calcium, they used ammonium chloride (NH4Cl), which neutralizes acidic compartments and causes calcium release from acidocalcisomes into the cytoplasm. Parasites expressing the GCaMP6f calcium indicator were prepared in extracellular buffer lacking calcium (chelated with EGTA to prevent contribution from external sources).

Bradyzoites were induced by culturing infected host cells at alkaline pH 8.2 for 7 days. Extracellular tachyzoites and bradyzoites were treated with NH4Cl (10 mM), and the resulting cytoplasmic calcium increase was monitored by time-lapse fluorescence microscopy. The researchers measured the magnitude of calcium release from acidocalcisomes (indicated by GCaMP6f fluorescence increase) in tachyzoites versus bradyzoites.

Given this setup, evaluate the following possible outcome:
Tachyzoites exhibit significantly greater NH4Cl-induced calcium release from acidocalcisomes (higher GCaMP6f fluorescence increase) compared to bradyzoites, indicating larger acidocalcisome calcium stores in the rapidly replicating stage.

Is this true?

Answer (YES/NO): YES